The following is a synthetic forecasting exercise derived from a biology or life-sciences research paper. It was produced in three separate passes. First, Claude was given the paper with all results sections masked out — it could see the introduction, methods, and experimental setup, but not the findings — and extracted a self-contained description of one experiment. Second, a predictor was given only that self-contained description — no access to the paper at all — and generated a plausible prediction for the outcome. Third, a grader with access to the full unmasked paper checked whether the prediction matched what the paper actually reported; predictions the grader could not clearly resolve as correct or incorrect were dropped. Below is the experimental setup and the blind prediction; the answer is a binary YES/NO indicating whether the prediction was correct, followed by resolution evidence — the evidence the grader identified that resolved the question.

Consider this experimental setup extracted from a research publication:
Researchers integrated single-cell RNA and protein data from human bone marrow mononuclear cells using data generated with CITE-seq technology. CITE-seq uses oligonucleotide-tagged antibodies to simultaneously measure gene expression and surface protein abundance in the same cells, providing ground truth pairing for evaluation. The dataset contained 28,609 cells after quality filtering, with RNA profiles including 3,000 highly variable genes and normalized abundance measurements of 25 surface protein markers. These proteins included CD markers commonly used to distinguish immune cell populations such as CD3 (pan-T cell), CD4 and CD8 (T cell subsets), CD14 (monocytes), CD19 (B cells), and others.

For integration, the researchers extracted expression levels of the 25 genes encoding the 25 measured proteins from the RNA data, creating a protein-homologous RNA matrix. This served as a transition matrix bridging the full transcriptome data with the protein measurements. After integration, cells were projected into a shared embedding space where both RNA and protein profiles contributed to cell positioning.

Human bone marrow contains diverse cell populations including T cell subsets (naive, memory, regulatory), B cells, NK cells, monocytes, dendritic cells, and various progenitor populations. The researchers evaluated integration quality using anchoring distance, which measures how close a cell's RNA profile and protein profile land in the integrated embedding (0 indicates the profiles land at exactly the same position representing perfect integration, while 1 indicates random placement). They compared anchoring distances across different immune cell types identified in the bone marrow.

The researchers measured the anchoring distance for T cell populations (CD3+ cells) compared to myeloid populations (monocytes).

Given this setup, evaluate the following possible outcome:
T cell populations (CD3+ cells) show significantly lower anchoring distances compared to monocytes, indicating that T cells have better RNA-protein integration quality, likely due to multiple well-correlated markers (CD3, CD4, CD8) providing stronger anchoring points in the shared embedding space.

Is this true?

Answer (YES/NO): NO